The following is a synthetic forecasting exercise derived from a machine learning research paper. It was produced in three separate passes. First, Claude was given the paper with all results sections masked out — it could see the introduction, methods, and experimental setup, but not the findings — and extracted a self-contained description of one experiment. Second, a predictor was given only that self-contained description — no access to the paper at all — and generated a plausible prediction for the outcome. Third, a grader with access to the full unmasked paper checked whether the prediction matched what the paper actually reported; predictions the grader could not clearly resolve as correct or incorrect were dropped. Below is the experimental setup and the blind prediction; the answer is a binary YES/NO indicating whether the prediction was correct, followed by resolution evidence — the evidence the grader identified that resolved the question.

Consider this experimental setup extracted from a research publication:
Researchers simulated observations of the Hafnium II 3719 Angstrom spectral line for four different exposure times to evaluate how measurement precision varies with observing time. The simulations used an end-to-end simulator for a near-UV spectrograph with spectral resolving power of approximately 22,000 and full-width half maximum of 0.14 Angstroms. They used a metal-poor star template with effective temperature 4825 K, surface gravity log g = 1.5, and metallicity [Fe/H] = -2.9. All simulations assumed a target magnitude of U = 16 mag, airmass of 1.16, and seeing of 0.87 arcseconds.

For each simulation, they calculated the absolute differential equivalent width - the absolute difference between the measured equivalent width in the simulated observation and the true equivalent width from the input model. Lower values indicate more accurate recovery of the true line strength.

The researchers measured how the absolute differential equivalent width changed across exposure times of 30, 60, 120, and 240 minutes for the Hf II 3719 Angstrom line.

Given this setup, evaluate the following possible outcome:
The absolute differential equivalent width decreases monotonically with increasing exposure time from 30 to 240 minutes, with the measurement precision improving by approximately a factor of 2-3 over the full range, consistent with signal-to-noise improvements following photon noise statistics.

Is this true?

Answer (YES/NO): NO